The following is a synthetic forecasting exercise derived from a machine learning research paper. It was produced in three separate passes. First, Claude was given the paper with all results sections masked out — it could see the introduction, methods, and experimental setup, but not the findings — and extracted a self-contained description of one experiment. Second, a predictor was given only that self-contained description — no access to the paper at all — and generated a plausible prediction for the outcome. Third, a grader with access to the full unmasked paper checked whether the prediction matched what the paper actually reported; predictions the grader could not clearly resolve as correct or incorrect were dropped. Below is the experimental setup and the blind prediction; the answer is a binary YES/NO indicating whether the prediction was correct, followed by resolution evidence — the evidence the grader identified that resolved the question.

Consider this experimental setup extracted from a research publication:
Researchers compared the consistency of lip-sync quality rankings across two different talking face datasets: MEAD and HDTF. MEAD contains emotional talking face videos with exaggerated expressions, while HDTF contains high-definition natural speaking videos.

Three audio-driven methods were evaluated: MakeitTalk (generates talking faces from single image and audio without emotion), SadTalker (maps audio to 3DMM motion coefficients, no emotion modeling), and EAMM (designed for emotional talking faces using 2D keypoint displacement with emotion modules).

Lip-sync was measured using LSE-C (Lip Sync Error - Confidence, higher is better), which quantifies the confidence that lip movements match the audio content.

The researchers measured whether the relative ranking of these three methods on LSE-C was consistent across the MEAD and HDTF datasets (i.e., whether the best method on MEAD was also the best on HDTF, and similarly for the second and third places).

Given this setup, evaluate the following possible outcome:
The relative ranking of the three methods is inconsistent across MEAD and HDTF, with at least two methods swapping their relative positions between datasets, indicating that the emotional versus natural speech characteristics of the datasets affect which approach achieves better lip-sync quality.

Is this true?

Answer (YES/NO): NO